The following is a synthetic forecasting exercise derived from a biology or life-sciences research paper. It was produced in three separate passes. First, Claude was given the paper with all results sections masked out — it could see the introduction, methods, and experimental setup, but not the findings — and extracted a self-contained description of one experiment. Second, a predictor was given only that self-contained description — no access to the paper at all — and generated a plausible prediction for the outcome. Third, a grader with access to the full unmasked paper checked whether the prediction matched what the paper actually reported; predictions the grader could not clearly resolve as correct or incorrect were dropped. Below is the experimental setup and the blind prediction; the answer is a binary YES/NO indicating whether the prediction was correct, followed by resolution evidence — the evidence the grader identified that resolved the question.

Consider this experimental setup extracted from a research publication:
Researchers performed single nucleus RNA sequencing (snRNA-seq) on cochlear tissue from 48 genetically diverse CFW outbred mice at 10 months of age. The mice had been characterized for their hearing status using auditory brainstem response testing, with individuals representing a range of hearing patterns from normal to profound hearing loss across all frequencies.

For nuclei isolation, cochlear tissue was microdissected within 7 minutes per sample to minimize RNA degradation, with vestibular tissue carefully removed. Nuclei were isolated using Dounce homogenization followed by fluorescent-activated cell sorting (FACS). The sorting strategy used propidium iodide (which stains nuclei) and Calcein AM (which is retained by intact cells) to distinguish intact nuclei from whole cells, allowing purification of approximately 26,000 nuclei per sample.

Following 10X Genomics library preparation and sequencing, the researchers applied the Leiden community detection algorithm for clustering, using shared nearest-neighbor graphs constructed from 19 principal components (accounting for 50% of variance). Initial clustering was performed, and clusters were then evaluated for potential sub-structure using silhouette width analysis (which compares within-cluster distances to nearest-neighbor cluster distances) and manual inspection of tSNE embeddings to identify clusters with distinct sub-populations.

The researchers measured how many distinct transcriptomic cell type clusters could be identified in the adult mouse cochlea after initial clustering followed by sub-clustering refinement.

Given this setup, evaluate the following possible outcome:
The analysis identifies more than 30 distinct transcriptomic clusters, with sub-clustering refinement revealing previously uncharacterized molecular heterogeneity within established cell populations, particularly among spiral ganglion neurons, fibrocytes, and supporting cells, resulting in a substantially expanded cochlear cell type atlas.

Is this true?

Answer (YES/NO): YES